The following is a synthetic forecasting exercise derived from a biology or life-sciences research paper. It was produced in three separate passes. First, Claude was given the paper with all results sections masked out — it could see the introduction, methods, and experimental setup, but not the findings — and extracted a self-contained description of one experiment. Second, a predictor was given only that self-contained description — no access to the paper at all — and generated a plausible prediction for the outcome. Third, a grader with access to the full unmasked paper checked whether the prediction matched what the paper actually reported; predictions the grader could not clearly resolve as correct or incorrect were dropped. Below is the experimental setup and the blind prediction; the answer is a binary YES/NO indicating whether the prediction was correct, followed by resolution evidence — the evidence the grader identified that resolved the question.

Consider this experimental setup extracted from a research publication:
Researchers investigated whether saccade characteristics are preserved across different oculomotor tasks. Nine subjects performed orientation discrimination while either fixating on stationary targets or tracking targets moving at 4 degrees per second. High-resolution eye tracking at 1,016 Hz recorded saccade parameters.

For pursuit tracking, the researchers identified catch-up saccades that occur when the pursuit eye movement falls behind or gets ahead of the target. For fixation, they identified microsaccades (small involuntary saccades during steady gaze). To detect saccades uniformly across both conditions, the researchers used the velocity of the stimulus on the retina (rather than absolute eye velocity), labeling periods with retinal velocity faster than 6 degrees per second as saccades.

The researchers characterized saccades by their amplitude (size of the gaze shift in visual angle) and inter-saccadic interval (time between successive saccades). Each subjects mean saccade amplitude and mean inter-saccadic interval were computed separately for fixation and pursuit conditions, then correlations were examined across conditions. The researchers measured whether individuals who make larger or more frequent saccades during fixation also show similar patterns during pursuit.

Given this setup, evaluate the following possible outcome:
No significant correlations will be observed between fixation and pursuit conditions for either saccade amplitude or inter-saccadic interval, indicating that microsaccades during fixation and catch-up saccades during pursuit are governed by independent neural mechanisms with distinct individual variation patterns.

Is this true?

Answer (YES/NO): NO